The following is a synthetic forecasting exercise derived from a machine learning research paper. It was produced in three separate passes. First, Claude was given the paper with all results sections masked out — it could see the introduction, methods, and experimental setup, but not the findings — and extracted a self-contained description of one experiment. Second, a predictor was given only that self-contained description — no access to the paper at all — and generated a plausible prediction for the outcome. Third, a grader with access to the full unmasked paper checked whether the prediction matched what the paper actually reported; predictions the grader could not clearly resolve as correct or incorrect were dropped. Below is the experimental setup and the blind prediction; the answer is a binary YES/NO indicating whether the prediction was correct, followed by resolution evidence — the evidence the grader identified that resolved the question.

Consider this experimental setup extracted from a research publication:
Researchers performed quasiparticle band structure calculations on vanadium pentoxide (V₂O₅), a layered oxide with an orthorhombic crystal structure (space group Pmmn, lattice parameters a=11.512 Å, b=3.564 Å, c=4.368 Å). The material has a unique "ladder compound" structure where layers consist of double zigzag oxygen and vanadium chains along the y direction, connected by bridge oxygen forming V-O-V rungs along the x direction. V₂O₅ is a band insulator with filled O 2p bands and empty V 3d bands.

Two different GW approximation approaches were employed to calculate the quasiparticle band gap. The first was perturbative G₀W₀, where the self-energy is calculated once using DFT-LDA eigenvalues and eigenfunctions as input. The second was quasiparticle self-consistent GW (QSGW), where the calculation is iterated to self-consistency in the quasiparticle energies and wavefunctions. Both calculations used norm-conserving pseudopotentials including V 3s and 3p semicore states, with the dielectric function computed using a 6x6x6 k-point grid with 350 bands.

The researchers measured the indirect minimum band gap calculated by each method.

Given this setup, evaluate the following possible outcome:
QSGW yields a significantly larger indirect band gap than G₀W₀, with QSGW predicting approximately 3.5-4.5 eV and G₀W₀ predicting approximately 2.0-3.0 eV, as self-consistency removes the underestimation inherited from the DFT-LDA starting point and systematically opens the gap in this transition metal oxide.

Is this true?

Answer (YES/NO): NO